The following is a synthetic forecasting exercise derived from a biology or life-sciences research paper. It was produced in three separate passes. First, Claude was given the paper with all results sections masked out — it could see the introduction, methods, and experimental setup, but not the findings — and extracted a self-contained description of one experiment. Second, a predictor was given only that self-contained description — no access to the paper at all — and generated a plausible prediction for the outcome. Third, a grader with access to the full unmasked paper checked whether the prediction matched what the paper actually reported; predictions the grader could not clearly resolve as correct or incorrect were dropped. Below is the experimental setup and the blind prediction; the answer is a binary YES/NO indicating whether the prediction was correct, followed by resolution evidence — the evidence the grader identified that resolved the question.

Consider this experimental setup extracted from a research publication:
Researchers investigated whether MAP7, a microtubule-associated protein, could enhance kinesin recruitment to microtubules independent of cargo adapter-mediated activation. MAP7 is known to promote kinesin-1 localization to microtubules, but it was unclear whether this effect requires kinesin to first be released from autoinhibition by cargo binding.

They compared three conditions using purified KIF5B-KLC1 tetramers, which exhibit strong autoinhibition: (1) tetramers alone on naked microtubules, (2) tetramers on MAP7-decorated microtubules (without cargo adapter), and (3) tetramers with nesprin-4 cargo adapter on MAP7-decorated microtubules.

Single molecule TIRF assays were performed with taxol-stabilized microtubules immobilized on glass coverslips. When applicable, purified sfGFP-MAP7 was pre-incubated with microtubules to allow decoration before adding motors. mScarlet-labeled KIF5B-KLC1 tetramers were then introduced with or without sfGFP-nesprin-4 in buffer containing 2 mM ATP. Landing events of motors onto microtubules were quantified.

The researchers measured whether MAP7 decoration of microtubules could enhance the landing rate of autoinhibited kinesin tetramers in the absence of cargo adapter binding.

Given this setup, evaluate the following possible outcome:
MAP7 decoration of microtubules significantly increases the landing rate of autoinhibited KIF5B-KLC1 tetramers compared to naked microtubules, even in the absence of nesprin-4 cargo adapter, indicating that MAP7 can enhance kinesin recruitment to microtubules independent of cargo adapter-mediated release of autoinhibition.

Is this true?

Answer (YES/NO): YES